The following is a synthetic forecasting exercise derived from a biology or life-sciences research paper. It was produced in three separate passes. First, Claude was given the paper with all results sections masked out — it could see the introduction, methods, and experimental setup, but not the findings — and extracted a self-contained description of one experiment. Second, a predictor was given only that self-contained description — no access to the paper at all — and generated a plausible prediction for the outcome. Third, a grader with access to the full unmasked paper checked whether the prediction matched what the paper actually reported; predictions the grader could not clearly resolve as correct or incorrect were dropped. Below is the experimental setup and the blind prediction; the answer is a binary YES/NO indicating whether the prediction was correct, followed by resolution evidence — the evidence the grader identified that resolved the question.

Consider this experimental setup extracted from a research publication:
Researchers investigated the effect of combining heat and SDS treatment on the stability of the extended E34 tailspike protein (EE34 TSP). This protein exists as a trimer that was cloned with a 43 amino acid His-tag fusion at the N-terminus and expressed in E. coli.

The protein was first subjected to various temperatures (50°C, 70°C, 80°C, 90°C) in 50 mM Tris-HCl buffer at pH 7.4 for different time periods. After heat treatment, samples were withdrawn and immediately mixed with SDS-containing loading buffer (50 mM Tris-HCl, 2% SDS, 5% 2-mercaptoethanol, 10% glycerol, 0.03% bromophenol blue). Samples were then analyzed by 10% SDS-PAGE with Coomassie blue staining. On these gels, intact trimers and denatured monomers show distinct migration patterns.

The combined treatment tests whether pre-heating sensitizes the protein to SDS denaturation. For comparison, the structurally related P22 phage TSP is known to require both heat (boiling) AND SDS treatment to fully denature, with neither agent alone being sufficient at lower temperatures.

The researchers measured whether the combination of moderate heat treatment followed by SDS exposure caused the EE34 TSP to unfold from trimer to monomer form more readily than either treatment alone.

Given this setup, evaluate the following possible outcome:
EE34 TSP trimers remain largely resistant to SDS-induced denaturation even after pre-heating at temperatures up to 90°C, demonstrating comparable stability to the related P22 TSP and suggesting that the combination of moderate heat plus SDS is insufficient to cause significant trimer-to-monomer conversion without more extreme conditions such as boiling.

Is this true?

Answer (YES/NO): NO